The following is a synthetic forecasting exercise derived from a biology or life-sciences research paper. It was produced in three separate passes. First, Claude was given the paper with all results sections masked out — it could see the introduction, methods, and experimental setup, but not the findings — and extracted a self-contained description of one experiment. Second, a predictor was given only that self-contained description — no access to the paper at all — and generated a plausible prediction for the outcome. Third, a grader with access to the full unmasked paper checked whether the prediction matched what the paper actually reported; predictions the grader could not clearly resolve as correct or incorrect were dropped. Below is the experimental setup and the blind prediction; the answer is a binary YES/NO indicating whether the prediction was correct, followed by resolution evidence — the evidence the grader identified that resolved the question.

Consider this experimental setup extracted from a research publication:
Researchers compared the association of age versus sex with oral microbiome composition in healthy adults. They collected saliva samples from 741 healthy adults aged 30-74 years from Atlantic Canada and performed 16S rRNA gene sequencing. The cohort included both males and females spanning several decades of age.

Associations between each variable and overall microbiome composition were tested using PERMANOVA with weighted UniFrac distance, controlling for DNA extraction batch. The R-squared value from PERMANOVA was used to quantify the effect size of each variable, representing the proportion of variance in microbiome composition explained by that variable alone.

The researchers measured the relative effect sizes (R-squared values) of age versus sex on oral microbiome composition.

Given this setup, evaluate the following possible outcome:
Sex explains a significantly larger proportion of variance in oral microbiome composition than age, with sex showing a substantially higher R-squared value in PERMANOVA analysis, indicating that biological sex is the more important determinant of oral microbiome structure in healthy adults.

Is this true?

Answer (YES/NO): YES